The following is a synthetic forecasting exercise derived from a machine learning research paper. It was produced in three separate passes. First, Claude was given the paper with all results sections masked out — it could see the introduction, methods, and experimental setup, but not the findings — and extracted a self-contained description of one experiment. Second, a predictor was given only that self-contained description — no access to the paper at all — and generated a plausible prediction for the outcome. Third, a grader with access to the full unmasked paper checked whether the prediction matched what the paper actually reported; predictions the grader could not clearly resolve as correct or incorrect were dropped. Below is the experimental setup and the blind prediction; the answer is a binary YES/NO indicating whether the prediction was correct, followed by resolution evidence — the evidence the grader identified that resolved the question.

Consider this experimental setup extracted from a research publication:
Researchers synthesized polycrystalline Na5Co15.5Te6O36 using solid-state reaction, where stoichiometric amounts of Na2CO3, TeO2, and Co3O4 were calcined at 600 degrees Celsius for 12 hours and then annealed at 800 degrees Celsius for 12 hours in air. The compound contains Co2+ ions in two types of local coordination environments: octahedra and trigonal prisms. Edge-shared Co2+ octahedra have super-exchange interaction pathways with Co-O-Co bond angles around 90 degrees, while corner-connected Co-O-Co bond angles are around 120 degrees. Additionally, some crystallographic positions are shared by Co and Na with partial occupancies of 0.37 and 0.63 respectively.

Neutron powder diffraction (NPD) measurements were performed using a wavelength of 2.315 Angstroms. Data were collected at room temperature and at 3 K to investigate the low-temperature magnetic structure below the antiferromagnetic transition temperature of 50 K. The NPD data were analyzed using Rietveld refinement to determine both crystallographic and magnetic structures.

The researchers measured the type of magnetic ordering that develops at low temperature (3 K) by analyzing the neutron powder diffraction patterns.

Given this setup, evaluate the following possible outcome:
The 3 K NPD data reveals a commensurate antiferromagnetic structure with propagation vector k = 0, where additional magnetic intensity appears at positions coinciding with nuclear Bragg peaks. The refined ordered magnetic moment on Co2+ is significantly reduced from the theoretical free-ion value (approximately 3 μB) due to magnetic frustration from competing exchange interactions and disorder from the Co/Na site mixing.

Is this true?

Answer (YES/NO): NO